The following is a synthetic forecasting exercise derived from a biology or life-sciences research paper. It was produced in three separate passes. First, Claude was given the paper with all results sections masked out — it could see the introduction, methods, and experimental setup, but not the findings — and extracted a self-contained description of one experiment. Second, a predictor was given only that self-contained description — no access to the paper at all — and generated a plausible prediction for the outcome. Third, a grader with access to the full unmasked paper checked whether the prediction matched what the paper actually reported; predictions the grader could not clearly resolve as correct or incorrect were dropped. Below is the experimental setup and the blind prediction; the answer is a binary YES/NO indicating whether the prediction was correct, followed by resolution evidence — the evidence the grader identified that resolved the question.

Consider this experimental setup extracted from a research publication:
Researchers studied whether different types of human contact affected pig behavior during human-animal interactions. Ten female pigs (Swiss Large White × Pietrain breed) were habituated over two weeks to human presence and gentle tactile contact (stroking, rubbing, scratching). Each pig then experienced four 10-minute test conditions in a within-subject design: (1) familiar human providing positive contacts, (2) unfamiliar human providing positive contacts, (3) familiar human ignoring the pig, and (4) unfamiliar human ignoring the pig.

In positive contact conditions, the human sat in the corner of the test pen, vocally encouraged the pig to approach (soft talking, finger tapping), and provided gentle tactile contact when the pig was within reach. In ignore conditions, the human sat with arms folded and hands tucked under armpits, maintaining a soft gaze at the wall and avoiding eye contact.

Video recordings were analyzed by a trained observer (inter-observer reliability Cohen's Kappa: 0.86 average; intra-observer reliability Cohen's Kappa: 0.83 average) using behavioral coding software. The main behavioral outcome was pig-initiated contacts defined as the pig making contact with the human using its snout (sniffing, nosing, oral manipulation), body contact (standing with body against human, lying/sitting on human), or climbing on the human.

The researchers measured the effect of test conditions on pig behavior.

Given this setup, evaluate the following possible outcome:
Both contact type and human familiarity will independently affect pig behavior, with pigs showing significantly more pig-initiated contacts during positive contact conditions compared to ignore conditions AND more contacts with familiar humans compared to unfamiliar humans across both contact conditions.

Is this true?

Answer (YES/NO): NO